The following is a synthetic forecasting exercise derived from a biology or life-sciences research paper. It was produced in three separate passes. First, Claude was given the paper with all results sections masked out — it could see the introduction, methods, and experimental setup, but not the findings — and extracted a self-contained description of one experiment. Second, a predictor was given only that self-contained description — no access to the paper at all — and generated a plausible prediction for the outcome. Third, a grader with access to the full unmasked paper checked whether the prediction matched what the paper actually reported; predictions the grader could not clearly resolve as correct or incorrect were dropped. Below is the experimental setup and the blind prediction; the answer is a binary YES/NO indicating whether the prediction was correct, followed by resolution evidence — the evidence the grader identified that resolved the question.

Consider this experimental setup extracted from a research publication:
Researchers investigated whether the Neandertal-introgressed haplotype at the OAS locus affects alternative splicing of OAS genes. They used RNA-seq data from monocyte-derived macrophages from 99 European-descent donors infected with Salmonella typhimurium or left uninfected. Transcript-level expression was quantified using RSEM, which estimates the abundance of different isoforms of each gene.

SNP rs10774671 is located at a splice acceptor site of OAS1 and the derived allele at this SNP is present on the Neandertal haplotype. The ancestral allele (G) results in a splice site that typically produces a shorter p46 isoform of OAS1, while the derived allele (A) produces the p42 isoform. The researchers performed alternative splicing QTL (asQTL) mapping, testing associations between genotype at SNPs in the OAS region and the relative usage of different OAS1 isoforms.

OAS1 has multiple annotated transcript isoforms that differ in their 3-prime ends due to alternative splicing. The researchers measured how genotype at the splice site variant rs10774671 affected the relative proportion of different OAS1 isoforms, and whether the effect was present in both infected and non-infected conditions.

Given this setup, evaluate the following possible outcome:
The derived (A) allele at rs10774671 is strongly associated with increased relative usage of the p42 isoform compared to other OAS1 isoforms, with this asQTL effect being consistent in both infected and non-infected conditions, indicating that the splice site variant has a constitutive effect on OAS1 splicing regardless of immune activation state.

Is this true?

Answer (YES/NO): YES